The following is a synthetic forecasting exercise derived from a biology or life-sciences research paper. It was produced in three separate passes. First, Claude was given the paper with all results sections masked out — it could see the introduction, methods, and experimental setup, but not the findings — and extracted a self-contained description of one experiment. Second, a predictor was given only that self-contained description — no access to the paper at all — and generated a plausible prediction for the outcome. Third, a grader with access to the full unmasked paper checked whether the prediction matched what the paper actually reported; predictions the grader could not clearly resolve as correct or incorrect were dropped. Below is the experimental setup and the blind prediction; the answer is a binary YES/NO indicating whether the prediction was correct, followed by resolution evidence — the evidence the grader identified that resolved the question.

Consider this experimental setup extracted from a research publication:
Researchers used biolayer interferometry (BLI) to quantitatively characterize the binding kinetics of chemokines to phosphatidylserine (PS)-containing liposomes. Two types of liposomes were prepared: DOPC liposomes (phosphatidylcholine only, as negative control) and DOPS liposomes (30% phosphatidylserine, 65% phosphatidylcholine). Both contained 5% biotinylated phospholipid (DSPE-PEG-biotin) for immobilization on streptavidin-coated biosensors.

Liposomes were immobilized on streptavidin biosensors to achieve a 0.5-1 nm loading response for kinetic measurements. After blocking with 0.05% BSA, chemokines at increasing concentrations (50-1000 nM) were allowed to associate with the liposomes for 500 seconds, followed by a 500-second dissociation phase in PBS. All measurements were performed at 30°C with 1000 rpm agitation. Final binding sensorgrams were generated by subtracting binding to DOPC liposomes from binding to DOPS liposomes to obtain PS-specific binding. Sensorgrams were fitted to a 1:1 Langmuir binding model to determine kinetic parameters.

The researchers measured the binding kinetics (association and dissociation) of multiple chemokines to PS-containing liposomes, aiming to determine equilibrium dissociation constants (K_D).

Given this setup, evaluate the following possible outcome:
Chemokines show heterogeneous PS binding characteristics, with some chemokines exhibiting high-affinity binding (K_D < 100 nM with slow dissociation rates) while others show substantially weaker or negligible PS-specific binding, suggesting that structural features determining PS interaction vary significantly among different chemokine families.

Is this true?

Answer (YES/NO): YES